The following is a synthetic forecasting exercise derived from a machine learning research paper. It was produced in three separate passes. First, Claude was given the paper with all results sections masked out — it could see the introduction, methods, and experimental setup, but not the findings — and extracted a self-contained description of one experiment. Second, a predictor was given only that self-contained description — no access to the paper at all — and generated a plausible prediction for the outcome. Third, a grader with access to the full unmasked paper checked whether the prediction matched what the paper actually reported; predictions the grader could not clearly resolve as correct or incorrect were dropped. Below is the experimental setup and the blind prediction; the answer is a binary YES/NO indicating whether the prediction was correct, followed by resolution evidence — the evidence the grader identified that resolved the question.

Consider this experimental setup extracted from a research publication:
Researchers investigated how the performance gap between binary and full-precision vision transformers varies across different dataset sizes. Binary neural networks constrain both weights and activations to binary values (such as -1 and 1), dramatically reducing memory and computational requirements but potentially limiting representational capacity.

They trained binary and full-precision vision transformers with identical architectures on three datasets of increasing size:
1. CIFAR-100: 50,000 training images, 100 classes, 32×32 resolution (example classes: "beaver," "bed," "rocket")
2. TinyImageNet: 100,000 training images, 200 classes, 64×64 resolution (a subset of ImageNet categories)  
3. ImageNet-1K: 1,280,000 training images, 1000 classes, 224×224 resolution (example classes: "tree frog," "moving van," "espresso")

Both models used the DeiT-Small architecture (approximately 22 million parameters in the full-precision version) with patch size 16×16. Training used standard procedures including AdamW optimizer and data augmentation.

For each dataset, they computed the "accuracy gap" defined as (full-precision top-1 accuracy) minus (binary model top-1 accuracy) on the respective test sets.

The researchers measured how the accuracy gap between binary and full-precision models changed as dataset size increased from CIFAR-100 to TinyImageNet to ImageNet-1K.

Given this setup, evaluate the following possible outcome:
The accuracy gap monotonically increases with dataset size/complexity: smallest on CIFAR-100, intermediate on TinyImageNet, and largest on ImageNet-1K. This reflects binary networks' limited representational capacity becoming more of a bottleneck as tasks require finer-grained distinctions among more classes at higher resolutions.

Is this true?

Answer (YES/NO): YES